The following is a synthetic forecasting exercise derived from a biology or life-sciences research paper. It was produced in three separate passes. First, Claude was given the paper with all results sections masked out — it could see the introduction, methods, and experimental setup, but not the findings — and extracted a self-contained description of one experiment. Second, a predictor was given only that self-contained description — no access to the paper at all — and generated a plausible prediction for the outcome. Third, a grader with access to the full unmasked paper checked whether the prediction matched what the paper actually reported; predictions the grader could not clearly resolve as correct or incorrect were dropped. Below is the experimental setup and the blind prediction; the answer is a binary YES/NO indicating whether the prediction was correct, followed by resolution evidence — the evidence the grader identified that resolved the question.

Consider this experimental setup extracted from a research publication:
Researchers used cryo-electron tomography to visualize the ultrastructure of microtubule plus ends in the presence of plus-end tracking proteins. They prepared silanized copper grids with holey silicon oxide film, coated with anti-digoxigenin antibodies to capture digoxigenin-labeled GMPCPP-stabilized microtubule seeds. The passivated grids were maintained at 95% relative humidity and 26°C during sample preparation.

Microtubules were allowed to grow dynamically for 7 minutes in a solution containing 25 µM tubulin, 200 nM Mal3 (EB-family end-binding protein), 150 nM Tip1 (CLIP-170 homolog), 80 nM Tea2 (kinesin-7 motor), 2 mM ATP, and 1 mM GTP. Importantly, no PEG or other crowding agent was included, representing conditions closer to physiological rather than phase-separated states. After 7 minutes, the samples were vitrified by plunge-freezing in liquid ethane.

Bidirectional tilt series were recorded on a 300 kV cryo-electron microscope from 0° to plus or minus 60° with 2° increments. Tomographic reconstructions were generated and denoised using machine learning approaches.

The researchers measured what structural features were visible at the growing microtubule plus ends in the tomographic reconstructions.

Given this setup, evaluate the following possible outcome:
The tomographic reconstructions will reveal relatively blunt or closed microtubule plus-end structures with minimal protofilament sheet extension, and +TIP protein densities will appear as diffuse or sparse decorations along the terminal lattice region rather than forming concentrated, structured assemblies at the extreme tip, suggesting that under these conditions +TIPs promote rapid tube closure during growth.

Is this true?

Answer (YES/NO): NO